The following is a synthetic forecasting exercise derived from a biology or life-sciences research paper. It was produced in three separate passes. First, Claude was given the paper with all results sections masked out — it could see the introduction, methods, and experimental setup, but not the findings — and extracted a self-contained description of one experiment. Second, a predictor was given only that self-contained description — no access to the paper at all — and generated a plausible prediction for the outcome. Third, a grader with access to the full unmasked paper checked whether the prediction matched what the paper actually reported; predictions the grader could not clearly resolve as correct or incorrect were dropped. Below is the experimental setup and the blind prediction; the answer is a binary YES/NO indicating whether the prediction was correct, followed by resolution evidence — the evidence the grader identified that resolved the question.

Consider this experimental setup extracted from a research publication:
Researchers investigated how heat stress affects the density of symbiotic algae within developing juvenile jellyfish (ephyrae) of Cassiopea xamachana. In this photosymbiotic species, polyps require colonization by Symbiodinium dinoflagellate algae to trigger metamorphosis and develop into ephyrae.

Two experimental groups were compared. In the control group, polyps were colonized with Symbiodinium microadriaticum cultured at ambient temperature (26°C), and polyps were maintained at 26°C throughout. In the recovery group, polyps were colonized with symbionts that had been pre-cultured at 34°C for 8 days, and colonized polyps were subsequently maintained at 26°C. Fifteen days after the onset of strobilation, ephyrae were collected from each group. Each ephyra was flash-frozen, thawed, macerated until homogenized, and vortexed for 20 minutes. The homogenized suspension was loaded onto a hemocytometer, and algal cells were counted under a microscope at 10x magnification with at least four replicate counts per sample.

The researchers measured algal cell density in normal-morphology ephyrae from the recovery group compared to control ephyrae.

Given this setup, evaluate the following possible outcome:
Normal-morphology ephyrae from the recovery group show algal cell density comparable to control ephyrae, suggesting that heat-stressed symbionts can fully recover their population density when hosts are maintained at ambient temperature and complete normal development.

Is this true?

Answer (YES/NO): NO